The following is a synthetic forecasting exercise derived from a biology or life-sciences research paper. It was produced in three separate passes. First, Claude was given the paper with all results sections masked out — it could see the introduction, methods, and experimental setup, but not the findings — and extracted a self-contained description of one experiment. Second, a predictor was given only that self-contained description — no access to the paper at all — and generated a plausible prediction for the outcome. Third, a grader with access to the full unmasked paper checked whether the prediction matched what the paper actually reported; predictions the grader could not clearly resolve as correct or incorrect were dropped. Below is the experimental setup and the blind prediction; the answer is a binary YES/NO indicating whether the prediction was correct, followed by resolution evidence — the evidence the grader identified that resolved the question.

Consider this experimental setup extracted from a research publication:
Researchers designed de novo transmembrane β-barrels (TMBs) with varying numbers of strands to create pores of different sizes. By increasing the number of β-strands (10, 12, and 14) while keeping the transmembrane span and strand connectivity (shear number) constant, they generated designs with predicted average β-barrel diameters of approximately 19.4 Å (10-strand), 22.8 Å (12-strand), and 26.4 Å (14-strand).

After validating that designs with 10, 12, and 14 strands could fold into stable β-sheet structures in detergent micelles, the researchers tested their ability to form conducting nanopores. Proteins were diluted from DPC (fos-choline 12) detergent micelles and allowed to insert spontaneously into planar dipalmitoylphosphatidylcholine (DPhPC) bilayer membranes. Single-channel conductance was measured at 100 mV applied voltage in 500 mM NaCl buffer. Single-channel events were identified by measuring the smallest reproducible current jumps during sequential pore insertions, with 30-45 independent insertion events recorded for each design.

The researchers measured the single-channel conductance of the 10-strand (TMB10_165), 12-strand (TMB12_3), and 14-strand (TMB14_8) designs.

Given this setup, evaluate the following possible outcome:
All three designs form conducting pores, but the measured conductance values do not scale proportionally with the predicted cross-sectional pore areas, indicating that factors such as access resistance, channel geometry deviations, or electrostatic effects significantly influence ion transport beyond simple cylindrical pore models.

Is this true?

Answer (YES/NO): NO